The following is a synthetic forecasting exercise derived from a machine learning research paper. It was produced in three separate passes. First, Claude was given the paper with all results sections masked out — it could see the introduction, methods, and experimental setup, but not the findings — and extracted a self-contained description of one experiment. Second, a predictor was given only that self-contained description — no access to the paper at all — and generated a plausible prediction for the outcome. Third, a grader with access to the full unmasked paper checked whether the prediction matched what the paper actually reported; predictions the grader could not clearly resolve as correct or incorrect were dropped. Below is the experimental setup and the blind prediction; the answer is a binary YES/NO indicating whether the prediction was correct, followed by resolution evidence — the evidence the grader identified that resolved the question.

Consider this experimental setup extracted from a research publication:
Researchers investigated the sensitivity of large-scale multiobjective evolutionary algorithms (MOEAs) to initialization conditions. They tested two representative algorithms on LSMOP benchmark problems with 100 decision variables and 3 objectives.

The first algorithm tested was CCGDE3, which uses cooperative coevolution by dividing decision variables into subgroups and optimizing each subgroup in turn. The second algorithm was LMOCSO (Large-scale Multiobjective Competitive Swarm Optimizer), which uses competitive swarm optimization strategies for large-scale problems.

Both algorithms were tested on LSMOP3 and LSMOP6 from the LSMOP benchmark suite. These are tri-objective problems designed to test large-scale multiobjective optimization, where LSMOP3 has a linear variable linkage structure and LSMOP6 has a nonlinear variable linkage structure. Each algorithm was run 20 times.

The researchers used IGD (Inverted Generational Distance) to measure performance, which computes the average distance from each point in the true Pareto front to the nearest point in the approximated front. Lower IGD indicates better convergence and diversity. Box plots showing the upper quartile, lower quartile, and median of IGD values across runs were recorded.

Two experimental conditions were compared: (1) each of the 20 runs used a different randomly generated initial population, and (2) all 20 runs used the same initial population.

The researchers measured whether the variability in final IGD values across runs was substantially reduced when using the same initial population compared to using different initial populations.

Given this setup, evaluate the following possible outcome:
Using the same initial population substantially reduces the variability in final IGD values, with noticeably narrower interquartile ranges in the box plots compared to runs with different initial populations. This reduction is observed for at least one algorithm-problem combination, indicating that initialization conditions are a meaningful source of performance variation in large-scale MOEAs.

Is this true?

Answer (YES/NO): NO